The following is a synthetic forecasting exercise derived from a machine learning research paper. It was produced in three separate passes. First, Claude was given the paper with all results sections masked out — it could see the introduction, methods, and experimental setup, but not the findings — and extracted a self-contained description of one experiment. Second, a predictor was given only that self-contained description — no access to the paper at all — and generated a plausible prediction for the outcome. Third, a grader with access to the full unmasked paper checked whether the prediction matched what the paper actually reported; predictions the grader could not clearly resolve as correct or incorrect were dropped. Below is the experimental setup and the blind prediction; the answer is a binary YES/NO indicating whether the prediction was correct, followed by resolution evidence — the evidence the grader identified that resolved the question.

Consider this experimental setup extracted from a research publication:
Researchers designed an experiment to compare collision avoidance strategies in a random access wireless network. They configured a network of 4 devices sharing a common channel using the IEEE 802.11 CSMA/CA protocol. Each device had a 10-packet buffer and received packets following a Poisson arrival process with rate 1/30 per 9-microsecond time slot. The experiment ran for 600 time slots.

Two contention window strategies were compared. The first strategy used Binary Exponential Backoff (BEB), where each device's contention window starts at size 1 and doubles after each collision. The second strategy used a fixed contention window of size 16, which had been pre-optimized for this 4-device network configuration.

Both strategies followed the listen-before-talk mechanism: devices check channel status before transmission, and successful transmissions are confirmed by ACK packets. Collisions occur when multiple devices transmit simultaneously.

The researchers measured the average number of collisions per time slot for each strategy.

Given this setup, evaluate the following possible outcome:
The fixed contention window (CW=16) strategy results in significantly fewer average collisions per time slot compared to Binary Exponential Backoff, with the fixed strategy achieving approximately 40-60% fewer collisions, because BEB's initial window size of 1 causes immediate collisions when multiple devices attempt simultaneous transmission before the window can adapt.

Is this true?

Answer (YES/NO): NO